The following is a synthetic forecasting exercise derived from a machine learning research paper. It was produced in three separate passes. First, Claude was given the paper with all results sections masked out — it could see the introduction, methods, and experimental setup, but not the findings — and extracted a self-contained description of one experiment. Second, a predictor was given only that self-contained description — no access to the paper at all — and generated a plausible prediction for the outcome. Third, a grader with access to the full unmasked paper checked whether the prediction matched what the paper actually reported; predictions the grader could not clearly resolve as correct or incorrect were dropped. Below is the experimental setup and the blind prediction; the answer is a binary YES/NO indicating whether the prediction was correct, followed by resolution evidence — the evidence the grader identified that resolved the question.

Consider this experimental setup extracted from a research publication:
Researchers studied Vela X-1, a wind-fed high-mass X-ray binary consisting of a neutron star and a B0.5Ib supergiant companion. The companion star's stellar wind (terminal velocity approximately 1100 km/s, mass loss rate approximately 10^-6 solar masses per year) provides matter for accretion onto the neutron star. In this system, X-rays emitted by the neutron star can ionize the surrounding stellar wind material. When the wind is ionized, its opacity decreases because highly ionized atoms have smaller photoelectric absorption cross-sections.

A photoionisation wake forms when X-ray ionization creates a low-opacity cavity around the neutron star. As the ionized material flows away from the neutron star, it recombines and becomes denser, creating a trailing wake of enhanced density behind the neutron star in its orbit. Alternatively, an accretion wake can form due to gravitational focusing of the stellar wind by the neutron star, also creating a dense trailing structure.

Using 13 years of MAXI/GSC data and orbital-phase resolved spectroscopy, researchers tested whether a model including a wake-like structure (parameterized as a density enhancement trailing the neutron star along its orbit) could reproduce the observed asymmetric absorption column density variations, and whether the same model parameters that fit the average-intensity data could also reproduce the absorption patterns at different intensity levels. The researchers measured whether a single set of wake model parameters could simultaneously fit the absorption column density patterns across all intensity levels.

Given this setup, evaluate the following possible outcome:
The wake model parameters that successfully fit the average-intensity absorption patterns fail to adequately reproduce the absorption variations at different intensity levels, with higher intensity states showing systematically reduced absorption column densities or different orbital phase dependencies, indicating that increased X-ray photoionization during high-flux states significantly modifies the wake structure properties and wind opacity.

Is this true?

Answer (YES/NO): NO